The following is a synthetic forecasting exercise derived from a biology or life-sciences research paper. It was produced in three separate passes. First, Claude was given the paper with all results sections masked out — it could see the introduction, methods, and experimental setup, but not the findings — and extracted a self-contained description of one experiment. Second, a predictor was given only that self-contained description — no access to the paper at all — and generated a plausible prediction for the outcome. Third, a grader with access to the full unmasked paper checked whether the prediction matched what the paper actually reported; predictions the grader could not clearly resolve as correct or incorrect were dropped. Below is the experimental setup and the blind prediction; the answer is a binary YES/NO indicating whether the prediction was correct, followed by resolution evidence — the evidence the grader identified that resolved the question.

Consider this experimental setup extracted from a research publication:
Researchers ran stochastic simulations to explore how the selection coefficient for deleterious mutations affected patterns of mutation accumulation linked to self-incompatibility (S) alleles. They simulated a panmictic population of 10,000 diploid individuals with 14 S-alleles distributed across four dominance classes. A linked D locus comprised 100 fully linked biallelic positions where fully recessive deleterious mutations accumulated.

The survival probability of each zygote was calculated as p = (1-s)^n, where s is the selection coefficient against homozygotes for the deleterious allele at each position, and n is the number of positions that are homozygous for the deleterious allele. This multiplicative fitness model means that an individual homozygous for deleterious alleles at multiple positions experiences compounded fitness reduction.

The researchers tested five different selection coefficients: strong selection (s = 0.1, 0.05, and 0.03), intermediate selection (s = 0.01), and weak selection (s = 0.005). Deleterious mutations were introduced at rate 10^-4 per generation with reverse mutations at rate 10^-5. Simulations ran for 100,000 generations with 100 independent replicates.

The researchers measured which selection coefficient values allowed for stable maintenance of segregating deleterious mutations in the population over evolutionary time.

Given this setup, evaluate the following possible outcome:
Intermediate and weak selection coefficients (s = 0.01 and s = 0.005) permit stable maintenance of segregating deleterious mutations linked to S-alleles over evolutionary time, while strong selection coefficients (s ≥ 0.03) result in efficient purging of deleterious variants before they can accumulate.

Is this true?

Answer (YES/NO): NO